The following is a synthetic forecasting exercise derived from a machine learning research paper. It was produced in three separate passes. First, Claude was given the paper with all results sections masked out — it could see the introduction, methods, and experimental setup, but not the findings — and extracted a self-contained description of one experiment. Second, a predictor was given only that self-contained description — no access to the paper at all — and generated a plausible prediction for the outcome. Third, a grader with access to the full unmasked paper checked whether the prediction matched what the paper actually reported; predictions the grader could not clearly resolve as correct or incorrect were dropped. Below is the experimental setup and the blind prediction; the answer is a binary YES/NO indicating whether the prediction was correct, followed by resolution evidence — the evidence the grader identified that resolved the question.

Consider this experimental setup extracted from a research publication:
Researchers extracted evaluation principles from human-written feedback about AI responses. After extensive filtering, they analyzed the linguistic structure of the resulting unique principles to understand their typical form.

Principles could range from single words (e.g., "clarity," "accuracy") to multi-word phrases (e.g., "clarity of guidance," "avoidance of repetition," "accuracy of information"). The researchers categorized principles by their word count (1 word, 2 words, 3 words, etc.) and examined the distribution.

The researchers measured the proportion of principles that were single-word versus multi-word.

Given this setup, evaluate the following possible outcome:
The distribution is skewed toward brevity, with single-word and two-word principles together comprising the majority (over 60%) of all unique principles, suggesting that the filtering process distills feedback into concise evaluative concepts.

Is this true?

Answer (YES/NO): YES